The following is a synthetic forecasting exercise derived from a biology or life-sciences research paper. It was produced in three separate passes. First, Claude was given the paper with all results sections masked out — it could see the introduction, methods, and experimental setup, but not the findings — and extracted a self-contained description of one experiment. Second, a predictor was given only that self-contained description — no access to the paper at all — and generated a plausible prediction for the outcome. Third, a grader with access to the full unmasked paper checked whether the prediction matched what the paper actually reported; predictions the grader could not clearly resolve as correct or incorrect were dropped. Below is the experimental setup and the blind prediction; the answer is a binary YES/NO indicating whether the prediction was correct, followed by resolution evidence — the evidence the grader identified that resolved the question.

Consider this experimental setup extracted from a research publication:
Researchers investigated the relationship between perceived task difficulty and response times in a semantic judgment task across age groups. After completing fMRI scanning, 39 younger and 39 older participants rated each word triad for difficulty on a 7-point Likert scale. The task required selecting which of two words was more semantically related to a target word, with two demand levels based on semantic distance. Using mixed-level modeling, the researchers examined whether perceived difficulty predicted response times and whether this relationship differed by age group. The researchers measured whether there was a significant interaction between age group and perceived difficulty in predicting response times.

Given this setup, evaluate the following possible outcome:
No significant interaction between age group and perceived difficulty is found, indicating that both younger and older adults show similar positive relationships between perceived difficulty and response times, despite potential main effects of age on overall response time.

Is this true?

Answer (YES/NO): YES